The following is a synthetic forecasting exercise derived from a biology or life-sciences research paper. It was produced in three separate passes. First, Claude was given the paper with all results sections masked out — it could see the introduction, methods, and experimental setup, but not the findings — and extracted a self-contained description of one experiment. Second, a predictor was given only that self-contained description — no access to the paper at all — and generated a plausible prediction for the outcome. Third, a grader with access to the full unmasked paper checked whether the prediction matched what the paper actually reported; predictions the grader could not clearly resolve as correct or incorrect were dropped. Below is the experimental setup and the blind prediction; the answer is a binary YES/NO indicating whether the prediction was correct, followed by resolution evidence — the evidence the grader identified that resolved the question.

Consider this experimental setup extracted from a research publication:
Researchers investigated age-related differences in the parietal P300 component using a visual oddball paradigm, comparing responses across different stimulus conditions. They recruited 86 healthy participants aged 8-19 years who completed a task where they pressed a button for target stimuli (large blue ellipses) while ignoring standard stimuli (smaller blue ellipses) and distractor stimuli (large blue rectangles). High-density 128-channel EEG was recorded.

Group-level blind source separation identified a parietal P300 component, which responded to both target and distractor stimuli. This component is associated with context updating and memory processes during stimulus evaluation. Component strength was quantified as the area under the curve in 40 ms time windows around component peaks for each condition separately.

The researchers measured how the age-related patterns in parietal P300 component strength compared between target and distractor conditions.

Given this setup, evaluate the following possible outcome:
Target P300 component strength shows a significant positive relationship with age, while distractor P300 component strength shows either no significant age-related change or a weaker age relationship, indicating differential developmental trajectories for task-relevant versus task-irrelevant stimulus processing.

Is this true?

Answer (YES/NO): NO